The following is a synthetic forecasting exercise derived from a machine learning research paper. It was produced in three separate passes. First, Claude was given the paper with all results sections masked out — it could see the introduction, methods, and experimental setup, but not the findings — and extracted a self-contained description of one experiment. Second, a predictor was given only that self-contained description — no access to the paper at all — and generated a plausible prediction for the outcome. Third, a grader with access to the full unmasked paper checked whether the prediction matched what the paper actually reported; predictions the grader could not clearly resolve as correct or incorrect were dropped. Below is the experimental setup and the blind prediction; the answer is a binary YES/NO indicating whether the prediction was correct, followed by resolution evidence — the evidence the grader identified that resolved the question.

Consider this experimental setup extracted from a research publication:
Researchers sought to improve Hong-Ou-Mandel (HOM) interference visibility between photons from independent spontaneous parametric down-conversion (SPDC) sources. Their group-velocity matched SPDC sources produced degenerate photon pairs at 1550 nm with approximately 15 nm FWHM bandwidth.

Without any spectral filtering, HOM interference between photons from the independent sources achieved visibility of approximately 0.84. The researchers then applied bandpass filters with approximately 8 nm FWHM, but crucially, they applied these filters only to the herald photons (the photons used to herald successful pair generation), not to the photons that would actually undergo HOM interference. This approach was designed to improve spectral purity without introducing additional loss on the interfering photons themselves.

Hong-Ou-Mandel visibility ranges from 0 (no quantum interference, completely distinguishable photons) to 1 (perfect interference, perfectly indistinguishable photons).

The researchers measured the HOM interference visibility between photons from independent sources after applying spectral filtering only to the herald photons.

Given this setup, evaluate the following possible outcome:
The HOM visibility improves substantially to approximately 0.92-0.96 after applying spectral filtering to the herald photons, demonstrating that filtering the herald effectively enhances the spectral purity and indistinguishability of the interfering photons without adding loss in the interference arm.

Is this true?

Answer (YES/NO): NO